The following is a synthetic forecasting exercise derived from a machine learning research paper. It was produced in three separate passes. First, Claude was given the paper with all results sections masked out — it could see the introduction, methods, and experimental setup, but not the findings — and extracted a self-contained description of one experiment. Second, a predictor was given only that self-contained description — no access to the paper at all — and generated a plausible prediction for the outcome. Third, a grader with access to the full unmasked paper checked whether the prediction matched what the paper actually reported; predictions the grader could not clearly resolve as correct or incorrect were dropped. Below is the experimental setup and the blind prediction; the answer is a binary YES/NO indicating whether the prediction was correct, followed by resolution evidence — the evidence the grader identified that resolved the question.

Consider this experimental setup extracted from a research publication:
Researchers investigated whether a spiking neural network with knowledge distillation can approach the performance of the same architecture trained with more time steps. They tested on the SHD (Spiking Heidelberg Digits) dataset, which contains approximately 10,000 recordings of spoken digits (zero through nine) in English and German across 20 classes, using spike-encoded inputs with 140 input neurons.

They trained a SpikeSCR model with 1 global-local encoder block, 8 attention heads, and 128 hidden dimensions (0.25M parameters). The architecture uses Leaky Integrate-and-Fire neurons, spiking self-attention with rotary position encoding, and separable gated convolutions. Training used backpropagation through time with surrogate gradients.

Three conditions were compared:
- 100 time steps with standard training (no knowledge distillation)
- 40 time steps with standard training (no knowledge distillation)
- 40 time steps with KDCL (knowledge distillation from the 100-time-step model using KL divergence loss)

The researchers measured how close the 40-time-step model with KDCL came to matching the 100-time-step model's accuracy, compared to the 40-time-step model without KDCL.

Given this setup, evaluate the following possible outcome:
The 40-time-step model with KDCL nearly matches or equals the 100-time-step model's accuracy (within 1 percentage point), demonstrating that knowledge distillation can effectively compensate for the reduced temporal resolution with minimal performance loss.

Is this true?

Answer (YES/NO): NO